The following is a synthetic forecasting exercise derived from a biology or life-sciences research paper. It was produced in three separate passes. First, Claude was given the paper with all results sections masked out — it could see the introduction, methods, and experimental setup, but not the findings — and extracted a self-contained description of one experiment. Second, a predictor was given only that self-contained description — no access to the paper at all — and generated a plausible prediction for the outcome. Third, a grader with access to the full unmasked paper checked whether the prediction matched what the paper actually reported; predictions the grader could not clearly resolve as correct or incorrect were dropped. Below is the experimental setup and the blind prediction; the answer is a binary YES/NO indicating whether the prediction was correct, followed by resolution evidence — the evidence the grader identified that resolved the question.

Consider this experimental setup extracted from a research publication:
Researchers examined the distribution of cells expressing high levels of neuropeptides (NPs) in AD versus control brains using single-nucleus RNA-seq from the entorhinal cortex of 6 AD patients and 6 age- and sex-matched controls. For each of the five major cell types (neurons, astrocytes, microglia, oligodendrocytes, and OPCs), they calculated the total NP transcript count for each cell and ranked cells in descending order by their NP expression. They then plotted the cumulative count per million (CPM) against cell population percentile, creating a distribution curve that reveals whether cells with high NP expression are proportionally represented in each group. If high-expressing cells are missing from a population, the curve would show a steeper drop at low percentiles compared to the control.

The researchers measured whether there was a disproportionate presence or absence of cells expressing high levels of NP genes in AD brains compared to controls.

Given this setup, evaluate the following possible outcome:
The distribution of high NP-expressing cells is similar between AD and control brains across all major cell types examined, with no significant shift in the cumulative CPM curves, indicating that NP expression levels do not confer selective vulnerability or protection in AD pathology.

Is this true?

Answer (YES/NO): NO